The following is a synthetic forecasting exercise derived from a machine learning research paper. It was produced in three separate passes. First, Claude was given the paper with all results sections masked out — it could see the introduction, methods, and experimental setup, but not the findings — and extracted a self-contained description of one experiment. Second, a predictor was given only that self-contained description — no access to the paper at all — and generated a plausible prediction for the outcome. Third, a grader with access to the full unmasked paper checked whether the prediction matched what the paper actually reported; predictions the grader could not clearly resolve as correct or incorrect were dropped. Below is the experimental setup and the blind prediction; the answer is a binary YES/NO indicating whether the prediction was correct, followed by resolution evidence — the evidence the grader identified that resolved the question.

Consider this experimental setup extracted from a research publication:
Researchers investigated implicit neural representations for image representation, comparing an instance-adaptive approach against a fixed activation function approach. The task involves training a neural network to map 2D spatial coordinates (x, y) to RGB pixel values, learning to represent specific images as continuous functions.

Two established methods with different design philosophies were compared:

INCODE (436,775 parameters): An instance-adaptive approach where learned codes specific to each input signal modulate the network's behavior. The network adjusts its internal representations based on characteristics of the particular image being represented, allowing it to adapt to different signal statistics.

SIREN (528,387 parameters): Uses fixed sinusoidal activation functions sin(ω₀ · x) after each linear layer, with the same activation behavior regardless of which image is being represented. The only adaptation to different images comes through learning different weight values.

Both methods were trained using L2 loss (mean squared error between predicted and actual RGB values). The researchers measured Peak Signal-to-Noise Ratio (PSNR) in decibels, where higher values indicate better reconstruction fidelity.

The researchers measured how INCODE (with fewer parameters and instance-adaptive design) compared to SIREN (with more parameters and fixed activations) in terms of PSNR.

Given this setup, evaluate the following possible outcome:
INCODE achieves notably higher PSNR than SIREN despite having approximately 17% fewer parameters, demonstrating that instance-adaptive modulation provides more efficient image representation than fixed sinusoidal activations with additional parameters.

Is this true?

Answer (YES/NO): YES